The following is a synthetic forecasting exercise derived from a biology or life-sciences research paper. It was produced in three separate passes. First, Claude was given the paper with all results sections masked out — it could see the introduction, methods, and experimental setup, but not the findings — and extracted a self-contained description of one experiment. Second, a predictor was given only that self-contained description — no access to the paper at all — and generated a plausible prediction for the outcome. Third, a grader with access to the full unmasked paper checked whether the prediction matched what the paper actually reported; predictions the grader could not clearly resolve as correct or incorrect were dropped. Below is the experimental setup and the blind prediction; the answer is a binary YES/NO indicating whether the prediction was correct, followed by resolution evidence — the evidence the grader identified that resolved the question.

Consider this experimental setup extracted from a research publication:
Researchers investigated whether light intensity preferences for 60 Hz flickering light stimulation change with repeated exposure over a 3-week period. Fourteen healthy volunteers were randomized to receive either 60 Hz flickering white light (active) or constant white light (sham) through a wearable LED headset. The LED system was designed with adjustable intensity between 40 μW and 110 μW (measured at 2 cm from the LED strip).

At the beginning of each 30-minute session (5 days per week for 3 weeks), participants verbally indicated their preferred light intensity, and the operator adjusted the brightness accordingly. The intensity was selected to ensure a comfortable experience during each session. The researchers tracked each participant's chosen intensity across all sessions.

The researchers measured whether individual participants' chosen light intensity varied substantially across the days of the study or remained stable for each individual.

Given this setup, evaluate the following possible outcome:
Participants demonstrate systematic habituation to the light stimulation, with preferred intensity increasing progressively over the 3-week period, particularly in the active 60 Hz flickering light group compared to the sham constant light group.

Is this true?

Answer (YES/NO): NO